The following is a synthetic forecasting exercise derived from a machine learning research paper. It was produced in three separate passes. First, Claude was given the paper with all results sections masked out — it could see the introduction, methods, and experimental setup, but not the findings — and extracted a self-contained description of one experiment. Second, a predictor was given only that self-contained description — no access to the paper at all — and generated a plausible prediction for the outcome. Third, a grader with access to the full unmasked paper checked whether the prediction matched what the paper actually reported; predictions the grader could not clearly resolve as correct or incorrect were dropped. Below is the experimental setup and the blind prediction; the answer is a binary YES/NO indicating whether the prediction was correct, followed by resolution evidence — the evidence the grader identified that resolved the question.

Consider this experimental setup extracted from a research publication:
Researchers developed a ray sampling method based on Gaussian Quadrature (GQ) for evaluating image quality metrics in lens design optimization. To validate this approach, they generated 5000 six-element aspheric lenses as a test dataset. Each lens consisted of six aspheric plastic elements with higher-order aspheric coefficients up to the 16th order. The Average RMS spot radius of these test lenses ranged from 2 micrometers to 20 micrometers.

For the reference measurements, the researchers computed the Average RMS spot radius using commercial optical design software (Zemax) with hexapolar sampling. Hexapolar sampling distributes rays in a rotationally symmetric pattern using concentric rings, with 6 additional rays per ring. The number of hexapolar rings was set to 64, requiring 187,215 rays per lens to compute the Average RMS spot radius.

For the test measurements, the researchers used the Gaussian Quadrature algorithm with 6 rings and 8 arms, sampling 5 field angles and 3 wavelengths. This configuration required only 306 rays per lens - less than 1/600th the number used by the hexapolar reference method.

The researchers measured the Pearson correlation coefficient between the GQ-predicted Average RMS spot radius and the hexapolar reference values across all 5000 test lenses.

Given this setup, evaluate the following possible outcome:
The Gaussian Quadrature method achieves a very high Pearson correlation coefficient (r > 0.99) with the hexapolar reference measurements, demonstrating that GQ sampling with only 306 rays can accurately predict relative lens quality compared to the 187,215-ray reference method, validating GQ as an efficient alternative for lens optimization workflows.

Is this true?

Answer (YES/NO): YES